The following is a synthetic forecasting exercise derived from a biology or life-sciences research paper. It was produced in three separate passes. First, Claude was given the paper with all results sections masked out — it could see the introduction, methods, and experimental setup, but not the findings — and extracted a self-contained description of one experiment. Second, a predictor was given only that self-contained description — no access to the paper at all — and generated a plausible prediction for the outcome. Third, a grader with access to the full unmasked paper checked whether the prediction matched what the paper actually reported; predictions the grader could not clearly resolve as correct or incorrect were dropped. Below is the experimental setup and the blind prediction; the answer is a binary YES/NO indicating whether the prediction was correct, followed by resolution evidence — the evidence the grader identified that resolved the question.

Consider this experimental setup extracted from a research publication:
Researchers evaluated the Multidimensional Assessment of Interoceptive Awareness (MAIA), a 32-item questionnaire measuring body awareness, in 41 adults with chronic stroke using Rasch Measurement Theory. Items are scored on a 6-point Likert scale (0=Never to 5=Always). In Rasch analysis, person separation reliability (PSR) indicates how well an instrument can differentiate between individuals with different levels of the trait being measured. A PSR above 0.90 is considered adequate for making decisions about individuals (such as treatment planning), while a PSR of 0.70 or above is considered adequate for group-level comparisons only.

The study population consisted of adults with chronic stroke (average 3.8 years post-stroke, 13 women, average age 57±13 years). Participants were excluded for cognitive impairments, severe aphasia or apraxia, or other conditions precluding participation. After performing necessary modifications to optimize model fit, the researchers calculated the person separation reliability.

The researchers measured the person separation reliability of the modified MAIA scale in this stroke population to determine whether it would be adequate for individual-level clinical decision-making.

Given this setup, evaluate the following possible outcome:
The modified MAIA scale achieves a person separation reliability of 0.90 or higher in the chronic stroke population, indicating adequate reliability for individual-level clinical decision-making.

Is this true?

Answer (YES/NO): YES